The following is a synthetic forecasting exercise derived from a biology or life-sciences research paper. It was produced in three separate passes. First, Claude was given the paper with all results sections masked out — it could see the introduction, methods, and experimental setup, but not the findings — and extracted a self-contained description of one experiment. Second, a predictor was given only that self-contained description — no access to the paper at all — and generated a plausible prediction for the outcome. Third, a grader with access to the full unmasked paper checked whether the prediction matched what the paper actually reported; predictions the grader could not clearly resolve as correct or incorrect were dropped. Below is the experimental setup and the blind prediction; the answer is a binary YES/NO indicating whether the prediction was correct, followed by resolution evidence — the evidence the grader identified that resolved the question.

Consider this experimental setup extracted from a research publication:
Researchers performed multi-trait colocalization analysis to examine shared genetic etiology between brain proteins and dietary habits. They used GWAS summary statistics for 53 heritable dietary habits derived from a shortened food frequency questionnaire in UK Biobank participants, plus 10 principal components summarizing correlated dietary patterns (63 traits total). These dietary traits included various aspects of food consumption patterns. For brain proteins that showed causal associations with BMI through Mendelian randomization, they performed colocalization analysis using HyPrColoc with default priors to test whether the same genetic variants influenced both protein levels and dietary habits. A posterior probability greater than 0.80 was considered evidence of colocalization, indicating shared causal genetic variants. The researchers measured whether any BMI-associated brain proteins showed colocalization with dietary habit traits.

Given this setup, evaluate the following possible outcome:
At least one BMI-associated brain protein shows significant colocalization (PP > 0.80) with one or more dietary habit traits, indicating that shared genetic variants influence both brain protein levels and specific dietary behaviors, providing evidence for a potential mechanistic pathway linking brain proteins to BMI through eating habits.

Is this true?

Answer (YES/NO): YES